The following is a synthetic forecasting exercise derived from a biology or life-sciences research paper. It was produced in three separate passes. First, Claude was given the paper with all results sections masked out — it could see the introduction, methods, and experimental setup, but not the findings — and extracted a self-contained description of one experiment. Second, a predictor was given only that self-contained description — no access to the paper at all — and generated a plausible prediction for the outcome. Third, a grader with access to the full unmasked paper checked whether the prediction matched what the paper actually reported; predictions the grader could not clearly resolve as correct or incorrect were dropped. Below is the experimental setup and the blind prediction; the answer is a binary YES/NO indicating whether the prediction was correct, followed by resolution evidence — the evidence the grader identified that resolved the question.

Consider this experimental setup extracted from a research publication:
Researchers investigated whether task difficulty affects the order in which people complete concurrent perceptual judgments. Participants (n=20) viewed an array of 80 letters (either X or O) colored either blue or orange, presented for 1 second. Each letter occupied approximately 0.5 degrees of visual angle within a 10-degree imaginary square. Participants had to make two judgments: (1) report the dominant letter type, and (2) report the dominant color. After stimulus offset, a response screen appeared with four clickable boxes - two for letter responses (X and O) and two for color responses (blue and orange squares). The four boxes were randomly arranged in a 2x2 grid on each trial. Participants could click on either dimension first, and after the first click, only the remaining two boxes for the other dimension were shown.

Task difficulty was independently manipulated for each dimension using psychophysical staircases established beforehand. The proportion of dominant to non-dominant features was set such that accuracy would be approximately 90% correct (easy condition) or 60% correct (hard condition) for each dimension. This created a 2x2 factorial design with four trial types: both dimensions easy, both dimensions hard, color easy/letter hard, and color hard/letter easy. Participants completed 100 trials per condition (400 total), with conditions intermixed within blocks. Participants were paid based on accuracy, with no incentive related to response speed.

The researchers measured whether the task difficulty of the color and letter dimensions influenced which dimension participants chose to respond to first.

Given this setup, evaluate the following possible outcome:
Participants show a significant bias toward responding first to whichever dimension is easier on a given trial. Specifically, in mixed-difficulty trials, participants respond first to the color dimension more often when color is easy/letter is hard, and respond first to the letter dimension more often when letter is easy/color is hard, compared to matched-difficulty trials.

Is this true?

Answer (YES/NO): YES